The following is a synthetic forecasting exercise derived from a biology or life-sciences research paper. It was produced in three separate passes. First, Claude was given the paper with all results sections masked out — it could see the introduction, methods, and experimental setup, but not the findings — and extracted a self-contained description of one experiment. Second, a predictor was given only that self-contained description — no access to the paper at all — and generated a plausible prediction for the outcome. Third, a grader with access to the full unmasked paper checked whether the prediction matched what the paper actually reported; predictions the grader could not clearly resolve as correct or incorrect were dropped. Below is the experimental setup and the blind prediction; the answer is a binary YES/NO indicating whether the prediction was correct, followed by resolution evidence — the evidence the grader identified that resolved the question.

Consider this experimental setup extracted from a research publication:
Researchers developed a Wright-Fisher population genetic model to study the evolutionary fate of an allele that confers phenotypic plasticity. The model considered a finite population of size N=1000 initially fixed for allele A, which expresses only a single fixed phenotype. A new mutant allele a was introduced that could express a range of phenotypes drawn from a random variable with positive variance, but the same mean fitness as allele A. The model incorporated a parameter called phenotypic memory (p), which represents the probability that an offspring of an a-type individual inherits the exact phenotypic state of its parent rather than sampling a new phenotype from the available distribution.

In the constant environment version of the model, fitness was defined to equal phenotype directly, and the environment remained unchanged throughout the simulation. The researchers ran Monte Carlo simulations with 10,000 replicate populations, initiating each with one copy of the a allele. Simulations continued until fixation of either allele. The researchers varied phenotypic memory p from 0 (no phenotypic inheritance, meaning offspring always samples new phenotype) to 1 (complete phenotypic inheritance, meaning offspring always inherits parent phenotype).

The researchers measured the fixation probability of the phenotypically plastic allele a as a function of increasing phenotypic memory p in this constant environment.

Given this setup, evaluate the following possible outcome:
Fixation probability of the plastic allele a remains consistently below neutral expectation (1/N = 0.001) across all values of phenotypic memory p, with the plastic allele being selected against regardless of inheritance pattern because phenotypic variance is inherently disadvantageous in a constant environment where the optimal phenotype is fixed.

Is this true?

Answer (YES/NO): NO